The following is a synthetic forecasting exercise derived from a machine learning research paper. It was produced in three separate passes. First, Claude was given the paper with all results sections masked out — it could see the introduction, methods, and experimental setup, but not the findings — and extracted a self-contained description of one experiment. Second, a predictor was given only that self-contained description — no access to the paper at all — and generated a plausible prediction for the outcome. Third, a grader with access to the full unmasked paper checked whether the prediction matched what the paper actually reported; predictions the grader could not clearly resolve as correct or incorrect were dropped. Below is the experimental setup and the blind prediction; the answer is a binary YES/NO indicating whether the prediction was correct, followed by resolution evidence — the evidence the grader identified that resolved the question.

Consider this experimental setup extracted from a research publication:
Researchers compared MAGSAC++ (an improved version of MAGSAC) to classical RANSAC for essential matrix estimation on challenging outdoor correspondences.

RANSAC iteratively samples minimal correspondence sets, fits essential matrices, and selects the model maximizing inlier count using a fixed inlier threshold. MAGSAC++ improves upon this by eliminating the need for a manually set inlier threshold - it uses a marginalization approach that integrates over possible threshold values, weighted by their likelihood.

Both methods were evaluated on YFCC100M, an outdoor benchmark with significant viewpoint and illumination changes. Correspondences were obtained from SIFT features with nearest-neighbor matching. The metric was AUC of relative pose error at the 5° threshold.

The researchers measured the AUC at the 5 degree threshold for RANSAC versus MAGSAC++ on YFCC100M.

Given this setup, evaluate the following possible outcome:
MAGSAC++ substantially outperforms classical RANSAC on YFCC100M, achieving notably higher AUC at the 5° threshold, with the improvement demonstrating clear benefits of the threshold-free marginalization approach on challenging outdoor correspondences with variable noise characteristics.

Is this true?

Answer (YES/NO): NO